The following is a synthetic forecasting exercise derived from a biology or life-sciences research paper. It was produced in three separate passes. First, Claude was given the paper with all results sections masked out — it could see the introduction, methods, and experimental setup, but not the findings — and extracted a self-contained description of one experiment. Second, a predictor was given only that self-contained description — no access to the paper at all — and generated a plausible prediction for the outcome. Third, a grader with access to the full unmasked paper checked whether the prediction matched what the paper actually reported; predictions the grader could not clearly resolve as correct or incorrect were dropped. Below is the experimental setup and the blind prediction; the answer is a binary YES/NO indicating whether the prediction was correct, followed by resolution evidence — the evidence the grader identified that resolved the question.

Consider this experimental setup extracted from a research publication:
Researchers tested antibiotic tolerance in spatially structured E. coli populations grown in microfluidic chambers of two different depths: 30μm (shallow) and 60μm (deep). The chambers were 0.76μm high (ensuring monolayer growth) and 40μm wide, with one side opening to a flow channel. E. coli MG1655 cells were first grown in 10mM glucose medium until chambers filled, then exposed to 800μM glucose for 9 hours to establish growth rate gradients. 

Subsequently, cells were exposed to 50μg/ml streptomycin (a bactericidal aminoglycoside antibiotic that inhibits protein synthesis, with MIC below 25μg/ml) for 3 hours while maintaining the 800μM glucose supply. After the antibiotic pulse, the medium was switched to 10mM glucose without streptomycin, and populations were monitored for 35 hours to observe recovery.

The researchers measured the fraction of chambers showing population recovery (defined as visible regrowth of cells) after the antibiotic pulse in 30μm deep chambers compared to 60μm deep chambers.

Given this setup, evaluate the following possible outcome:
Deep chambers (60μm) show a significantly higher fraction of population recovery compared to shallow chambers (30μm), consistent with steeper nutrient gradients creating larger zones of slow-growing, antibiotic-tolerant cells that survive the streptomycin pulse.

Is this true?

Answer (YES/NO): YES